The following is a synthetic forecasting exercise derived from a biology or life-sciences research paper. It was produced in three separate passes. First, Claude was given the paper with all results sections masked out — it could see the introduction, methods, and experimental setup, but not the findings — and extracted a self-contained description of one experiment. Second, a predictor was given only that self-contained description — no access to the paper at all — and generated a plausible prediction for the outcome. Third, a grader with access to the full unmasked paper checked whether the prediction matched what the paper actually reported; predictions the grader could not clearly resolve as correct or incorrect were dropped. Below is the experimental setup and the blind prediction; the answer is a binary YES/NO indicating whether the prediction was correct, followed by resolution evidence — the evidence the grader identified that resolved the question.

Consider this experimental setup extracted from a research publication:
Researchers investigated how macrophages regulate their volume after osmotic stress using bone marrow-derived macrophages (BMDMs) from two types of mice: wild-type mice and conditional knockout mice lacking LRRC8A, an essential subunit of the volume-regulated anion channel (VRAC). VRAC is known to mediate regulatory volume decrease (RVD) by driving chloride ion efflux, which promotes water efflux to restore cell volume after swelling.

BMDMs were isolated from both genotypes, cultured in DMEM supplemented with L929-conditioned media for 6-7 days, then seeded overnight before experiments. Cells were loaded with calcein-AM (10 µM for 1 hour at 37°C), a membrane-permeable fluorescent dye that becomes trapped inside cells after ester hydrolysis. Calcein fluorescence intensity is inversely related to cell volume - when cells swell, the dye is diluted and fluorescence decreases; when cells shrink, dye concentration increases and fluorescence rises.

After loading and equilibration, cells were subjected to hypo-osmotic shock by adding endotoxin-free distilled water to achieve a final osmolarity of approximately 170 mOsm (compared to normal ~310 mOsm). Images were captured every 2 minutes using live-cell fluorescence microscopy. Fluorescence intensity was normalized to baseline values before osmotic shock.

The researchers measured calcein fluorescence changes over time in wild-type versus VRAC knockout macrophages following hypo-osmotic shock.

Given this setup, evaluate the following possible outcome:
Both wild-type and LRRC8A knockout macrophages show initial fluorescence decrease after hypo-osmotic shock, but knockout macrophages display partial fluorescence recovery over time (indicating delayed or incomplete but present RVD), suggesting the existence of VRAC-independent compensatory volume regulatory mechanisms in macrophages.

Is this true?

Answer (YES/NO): NO